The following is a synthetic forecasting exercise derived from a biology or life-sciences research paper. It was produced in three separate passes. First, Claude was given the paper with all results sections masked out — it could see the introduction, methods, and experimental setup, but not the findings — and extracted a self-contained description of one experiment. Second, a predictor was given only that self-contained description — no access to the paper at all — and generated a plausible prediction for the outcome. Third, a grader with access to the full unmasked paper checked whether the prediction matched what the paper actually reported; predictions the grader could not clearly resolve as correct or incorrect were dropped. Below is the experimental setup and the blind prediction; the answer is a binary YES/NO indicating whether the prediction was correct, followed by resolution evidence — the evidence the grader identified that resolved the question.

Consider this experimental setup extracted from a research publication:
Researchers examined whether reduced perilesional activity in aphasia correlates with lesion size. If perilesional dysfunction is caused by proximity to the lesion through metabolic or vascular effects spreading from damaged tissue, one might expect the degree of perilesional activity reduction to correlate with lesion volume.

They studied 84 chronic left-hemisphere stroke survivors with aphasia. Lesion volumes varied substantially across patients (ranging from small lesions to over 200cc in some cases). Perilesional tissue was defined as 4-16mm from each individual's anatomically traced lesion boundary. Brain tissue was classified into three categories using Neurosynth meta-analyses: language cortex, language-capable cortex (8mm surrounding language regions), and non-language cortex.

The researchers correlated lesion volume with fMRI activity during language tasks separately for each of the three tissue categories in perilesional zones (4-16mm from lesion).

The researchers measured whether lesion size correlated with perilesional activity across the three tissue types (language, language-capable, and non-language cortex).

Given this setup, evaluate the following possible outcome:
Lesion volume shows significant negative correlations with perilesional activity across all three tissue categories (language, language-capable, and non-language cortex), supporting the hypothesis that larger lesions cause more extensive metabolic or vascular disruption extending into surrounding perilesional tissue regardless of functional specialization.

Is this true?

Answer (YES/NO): NO